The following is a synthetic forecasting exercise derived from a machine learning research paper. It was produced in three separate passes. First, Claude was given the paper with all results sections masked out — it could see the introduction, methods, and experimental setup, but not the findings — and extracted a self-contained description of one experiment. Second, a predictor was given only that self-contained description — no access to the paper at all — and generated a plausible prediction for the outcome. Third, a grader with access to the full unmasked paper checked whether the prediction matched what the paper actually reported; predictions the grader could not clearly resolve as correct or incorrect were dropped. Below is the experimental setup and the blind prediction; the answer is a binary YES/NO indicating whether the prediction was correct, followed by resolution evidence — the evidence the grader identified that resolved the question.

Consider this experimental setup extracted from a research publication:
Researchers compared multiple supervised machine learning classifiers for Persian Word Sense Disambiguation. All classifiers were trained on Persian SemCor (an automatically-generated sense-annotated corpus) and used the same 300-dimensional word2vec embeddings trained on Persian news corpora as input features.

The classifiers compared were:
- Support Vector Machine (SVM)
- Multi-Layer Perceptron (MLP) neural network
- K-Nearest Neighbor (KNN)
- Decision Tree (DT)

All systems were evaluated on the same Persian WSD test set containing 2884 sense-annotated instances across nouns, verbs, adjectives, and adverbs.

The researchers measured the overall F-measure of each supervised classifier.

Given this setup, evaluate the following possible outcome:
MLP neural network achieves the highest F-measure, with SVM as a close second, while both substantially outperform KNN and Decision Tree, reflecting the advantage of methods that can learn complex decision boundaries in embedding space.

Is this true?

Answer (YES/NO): NO